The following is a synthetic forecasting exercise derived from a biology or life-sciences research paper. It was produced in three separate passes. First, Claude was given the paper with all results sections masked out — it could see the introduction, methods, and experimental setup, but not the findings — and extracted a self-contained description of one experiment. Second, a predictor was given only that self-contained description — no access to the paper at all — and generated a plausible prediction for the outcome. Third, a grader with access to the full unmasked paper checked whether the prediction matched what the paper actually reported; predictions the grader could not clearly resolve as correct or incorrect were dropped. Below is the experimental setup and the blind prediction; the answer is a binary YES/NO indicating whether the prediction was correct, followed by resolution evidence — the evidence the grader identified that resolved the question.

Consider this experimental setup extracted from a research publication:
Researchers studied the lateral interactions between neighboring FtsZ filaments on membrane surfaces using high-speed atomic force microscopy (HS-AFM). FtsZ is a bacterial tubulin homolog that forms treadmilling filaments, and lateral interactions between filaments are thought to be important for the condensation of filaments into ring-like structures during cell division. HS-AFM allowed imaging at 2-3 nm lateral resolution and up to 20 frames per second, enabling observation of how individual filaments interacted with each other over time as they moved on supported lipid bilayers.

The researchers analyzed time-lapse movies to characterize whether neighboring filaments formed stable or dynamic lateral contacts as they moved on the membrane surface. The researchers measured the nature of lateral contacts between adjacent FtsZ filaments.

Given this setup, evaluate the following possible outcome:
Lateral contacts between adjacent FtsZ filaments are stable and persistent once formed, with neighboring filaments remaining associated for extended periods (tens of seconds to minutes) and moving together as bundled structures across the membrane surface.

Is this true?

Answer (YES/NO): NO